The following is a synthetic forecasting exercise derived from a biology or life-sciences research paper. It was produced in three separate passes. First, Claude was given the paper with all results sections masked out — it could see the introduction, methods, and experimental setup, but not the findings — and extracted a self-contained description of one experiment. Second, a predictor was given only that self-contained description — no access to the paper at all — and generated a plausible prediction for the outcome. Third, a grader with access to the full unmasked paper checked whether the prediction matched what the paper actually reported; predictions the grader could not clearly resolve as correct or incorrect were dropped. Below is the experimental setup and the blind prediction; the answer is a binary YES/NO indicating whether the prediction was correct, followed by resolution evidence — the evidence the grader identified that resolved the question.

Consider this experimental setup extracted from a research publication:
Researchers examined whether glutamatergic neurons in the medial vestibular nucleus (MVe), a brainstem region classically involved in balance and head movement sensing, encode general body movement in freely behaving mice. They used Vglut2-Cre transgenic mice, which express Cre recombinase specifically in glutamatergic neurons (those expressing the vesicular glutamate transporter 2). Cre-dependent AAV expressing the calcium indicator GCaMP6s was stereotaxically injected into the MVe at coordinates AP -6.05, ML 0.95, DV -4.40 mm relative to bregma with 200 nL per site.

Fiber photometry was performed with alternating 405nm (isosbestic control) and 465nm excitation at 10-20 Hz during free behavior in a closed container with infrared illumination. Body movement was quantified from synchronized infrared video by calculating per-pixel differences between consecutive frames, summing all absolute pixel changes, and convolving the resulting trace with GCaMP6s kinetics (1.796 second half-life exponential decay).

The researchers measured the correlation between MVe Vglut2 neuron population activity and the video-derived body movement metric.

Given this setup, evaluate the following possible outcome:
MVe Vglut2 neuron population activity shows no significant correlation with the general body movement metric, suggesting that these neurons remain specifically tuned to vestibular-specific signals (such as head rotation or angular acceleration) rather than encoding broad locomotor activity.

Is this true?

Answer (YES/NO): NO